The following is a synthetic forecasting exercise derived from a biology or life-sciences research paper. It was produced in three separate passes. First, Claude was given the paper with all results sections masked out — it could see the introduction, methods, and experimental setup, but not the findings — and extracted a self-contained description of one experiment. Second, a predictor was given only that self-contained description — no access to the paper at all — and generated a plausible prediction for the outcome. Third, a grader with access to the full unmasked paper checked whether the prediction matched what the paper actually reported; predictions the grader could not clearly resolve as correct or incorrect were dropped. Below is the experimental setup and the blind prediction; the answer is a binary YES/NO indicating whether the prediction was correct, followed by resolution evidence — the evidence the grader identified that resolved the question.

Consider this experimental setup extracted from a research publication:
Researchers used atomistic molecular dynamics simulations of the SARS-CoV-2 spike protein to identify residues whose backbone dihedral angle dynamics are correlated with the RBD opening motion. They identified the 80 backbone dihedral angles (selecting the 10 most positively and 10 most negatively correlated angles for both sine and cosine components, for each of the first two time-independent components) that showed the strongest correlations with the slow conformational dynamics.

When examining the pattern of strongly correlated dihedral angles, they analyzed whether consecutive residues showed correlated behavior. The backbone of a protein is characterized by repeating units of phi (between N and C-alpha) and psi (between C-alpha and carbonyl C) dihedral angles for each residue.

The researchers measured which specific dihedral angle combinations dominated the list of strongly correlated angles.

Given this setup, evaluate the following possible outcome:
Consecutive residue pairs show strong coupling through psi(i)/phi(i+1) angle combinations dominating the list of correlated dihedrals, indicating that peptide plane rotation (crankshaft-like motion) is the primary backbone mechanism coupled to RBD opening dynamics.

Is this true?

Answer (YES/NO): YES